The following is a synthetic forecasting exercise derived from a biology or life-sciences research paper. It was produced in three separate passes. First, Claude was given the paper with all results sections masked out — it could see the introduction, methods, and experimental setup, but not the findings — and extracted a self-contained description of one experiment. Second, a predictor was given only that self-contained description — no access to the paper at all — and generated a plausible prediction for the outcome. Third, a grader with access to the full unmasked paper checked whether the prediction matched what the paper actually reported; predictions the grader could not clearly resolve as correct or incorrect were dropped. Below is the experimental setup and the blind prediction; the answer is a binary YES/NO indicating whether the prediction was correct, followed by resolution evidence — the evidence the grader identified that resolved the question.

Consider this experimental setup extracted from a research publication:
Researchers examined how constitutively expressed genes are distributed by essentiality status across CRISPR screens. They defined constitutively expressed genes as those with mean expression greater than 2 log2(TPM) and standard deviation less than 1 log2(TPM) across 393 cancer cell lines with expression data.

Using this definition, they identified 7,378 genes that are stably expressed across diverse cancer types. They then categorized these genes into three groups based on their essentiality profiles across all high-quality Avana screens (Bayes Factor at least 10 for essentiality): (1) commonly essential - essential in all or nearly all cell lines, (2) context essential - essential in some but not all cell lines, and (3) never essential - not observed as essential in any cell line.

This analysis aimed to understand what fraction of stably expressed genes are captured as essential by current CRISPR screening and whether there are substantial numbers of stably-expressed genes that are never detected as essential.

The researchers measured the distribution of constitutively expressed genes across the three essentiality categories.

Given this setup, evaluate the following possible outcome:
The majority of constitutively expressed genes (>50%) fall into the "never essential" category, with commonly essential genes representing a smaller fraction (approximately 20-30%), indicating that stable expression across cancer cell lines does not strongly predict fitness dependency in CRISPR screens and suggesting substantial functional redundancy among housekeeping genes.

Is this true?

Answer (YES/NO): NO